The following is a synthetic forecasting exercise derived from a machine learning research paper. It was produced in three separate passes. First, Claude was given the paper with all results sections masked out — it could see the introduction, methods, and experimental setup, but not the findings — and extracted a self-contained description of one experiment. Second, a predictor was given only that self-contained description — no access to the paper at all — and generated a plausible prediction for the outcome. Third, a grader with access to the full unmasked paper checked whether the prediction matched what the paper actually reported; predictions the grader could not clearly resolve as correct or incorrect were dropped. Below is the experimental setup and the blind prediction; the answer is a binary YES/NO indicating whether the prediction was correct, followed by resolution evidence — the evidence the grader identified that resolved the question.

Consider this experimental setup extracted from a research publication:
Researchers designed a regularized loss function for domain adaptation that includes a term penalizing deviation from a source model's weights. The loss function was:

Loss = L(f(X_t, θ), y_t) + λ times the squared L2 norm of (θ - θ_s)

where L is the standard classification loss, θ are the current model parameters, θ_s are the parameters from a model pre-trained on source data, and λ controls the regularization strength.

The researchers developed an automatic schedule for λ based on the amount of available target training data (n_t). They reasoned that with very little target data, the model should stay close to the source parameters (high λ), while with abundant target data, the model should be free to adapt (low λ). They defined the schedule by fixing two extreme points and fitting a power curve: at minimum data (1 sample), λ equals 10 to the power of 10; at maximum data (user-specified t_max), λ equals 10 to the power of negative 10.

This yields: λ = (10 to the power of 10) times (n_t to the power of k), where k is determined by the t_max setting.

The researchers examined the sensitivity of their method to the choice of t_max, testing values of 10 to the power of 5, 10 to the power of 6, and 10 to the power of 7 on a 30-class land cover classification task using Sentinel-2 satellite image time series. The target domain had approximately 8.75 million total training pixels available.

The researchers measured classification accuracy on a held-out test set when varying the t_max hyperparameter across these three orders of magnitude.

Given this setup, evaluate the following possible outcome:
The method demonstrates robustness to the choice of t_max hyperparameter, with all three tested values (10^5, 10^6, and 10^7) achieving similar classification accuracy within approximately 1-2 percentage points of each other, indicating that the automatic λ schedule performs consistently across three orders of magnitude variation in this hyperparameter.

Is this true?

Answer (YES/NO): NO